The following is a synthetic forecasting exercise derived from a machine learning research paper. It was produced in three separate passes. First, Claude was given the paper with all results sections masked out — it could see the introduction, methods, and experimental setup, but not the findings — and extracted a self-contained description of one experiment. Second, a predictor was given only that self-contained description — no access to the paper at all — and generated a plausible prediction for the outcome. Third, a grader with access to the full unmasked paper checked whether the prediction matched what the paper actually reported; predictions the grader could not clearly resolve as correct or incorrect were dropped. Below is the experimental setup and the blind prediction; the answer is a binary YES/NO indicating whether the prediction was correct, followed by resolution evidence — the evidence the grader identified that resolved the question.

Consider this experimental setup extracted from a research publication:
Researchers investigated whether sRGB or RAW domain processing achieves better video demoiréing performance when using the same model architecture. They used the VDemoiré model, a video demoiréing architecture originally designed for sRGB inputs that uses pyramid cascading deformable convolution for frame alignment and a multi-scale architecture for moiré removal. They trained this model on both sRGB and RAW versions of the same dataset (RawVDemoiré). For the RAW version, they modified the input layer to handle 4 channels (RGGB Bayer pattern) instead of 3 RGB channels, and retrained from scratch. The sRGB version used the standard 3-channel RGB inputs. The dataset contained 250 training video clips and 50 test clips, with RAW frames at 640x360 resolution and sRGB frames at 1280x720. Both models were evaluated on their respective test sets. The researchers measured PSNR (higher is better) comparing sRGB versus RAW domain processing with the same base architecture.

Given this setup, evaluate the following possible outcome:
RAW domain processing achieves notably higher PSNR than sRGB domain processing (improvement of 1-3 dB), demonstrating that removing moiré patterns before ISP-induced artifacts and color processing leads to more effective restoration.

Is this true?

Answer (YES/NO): NO